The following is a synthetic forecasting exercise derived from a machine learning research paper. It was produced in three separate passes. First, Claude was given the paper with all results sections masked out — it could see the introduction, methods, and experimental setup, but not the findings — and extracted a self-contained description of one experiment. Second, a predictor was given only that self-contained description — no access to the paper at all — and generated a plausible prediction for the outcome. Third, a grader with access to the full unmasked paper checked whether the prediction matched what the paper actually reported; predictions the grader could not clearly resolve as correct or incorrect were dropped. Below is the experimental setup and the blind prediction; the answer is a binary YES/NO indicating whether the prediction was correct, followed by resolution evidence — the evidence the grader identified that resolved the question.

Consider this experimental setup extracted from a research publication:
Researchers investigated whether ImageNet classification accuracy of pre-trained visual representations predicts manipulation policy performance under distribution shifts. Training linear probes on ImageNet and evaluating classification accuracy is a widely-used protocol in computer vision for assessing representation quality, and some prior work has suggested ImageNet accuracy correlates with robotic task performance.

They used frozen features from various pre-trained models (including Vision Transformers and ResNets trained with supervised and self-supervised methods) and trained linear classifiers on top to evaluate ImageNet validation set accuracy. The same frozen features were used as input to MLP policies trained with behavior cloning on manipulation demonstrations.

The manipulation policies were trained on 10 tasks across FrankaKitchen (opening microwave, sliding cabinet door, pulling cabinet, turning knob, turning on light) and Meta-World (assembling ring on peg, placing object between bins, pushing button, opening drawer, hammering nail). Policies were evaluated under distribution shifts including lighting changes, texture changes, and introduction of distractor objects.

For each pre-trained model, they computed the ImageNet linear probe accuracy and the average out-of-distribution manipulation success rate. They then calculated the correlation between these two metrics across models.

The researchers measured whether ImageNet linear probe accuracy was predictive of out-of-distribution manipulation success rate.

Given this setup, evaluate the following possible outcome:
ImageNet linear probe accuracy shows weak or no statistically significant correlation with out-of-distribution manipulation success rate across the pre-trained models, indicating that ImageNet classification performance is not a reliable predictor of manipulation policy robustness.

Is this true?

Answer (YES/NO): YES